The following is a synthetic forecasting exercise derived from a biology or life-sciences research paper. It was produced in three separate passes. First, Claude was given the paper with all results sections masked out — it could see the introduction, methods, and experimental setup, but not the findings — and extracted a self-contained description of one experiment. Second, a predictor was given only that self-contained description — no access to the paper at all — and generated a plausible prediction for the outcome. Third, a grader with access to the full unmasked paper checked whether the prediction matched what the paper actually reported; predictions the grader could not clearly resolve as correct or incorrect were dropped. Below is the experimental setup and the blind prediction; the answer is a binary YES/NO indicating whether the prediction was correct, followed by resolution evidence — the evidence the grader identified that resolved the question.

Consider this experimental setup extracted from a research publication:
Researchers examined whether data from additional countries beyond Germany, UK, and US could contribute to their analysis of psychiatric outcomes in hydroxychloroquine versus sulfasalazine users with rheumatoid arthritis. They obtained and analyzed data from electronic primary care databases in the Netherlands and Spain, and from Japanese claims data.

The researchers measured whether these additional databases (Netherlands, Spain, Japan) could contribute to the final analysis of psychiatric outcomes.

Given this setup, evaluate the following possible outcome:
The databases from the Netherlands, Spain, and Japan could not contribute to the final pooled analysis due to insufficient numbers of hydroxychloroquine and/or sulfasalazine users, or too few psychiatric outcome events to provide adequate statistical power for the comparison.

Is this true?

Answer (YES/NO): YES